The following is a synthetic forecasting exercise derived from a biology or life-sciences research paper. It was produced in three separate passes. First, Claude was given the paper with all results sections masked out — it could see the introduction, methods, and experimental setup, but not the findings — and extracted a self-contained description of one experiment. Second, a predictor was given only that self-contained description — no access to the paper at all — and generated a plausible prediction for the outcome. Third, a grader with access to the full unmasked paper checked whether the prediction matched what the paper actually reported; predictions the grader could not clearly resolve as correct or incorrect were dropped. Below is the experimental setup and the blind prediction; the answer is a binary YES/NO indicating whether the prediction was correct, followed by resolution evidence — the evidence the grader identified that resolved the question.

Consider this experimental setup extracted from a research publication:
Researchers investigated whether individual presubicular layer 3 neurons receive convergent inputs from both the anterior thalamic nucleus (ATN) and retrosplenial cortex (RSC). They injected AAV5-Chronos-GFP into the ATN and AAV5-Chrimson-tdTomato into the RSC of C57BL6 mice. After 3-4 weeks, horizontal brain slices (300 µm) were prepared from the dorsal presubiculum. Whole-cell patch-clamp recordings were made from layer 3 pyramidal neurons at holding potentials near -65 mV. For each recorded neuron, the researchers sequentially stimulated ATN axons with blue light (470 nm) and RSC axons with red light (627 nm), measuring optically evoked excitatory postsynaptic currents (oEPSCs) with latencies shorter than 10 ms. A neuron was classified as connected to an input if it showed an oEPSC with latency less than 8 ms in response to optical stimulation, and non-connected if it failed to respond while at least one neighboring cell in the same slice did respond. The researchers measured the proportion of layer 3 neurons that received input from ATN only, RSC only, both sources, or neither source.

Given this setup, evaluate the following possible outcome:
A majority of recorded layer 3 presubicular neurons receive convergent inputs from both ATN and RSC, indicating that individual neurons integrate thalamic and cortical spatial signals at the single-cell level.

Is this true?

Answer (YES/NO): YES